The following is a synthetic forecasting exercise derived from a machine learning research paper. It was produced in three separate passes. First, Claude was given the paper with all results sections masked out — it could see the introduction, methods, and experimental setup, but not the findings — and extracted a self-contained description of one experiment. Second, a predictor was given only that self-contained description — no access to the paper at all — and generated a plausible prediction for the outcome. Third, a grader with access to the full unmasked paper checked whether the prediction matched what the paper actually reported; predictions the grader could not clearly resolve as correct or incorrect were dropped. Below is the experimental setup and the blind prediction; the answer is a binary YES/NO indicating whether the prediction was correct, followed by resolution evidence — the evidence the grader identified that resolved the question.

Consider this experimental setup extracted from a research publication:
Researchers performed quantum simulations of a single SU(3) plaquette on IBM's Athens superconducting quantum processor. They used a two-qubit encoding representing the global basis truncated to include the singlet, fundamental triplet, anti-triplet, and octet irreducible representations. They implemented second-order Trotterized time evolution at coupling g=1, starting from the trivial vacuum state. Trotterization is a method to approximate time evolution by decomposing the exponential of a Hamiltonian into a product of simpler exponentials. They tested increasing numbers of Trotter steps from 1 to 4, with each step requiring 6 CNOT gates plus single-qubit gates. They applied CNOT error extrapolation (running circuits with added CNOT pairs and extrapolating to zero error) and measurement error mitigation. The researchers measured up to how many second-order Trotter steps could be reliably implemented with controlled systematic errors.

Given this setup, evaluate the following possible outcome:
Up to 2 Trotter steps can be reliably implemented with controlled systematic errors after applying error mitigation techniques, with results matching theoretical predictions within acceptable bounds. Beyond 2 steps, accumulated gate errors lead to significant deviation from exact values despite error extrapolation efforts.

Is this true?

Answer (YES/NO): NO